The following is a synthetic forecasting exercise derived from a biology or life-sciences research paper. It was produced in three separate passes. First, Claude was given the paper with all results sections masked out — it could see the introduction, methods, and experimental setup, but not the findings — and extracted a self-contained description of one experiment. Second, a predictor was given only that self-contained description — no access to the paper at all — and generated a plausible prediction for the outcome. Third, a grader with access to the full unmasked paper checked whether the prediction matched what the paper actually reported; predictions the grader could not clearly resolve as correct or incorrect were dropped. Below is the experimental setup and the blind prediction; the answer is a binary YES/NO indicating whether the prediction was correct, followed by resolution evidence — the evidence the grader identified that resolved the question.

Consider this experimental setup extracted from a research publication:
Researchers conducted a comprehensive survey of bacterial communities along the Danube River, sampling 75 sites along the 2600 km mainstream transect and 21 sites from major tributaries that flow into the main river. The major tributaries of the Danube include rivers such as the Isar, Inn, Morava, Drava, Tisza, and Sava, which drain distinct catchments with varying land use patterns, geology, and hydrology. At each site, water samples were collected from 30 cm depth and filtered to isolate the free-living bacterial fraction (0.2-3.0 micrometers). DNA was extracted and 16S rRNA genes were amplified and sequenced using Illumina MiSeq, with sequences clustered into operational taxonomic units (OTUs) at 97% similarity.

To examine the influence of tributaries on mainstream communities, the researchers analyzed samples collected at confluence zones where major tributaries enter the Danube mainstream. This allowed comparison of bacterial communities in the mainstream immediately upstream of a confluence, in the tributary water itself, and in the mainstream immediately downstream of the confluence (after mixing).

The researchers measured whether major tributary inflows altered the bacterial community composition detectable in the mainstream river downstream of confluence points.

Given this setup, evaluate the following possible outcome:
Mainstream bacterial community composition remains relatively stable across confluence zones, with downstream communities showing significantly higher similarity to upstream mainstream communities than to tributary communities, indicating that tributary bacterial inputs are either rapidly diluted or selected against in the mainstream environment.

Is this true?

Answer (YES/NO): NO